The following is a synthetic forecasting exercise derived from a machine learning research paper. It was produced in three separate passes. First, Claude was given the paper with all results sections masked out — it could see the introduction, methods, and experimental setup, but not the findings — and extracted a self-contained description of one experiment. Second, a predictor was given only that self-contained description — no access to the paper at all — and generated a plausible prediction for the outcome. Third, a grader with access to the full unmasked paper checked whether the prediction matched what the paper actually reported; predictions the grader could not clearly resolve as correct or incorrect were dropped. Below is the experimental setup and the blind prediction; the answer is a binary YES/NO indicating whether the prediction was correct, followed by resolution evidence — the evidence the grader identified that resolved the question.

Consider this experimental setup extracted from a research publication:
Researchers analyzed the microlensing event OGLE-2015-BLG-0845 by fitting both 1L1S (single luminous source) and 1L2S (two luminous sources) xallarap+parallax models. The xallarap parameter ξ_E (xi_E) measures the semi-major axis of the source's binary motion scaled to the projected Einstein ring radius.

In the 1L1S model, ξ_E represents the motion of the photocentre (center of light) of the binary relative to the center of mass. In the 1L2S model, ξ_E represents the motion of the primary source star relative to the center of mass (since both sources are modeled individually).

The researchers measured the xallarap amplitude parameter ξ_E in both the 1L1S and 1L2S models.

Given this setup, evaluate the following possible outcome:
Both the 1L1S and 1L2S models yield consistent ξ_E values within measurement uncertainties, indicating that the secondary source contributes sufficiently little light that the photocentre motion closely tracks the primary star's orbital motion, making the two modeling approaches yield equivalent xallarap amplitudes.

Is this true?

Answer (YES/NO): NO